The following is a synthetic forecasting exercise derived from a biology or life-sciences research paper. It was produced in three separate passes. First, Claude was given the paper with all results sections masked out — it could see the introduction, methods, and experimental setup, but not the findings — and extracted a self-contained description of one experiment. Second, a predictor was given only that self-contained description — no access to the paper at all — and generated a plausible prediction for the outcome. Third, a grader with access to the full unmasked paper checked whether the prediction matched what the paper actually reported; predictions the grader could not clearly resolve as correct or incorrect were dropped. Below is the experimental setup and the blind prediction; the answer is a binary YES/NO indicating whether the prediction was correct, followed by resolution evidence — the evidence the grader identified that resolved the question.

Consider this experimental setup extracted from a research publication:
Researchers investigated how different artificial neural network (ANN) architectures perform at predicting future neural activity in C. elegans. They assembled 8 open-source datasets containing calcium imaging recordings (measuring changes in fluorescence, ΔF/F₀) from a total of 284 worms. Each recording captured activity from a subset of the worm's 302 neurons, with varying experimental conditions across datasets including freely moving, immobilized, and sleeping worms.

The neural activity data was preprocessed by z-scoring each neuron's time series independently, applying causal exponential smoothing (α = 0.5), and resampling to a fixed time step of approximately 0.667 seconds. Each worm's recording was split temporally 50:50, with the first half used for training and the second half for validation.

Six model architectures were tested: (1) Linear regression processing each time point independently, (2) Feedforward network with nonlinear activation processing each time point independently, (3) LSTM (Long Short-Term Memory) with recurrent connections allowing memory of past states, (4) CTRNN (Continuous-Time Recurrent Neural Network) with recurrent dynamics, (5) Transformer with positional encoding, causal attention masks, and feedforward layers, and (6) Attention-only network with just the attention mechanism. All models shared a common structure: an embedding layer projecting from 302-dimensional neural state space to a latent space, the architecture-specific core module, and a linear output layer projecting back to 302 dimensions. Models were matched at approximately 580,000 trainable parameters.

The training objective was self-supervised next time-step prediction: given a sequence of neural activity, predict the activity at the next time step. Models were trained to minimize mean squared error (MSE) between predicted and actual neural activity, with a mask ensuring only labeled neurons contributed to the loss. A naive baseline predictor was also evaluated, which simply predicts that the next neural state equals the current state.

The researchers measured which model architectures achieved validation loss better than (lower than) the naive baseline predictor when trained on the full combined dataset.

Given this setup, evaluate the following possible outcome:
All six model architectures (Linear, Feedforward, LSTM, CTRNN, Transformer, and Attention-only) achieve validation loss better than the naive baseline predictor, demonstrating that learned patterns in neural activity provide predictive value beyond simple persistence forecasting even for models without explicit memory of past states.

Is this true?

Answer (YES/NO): NO